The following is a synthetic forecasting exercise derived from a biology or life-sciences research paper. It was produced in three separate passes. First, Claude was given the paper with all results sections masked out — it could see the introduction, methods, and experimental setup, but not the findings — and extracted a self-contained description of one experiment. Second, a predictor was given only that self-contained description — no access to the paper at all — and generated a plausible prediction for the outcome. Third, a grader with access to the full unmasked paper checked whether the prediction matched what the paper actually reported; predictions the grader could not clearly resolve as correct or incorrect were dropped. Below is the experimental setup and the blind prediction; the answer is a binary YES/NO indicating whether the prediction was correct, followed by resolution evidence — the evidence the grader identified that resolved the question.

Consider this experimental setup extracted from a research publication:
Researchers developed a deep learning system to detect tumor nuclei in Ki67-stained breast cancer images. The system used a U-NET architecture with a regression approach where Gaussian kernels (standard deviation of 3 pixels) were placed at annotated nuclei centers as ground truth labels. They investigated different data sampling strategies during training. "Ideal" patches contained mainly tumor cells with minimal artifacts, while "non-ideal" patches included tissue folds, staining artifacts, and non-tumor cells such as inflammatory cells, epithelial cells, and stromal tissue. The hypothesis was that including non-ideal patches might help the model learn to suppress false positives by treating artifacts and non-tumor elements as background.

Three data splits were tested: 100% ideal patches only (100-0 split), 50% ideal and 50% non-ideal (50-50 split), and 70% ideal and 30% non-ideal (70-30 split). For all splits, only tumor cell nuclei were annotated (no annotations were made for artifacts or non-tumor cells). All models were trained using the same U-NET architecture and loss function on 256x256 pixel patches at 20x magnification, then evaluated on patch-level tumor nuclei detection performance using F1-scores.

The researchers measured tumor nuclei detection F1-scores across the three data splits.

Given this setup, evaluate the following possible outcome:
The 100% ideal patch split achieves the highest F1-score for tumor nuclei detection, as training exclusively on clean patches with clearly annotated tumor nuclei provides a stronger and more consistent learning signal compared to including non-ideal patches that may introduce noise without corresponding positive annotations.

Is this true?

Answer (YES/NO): NO